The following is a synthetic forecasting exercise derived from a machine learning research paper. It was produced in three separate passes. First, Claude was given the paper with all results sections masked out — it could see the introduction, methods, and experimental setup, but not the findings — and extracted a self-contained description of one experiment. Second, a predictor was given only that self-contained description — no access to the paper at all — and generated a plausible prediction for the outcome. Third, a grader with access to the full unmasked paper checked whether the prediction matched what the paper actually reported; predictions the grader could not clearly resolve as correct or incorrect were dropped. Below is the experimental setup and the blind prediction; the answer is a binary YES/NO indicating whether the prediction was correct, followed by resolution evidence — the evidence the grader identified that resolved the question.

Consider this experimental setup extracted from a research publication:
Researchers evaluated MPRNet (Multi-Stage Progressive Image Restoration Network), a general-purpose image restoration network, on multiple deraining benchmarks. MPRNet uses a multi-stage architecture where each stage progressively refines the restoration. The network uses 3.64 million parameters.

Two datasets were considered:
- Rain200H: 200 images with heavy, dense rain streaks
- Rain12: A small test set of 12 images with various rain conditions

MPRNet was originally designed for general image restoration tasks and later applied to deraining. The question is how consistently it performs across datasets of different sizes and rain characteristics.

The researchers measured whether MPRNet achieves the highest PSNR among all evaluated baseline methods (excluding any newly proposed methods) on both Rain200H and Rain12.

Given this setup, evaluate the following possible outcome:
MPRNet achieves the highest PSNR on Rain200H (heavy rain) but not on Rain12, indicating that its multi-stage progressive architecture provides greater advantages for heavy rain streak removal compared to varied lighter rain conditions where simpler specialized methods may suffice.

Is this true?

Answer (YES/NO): NO